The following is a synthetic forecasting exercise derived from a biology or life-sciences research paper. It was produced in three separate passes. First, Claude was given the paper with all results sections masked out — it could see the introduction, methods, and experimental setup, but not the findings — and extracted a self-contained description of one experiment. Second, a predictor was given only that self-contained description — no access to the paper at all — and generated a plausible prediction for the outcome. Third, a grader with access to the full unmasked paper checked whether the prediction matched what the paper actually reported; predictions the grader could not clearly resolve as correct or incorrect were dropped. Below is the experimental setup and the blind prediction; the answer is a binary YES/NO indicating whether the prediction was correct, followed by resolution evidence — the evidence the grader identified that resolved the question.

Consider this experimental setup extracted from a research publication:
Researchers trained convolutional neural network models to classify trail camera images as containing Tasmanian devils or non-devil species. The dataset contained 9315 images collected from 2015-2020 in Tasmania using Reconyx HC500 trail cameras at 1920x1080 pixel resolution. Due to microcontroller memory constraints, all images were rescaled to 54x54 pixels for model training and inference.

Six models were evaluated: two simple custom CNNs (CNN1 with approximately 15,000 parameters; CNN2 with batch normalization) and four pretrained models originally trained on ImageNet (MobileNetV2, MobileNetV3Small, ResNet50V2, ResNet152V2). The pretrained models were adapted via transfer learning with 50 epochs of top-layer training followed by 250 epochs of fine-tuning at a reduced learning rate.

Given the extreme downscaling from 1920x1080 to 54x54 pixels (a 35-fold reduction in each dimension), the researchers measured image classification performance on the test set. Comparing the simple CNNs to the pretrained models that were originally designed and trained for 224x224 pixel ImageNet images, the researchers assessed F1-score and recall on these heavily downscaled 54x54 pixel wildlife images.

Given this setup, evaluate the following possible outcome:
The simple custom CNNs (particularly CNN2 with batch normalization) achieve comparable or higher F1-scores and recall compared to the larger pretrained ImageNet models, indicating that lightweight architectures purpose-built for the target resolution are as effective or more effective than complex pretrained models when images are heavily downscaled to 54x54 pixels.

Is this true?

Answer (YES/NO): NO